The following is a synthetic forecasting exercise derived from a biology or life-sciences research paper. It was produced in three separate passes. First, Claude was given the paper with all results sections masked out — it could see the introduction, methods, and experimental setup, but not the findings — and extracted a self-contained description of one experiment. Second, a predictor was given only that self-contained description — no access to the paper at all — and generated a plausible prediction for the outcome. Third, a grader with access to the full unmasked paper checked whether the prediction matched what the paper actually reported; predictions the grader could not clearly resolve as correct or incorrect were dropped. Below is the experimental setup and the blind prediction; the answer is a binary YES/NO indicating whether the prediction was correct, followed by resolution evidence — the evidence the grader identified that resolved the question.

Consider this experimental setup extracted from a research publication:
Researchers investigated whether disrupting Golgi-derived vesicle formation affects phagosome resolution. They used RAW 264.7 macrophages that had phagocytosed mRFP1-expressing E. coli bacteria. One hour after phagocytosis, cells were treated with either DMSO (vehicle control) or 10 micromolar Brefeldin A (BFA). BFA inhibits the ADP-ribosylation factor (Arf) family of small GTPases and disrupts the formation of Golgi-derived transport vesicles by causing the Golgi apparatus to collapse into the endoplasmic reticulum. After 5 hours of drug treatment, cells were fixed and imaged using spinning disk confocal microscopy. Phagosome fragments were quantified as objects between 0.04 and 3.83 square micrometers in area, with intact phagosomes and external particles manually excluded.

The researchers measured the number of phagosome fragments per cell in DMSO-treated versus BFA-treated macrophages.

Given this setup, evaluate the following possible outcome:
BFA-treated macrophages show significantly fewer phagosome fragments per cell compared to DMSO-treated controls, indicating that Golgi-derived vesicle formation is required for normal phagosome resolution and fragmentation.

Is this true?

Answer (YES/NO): NO